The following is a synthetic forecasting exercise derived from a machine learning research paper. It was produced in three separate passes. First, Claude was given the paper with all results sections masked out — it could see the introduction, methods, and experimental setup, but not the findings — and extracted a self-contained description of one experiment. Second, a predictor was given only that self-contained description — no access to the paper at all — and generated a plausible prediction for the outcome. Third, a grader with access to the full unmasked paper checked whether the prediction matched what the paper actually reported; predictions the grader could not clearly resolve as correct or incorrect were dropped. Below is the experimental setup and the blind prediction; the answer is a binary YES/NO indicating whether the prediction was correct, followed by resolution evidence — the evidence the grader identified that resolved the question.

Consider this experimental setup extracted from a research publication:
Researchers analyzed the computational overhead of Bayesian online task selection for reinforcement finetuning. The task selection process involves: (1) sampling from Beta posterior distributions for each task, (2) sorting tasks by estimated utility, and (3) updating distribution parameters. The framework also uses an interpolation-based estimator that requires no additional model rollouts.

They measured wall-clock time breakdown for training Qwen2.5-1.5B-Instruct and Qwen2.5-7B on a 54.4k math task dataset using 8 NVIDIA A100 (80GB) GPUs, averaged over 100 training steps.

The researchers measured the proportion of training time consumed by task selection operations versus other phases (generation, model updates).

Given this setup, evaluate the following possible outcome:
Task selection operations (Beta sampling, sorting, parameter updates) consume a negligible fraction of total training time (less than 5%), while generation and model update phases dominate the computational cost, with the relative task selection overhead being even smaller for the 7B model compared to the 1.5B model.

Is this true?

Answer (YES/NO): NO